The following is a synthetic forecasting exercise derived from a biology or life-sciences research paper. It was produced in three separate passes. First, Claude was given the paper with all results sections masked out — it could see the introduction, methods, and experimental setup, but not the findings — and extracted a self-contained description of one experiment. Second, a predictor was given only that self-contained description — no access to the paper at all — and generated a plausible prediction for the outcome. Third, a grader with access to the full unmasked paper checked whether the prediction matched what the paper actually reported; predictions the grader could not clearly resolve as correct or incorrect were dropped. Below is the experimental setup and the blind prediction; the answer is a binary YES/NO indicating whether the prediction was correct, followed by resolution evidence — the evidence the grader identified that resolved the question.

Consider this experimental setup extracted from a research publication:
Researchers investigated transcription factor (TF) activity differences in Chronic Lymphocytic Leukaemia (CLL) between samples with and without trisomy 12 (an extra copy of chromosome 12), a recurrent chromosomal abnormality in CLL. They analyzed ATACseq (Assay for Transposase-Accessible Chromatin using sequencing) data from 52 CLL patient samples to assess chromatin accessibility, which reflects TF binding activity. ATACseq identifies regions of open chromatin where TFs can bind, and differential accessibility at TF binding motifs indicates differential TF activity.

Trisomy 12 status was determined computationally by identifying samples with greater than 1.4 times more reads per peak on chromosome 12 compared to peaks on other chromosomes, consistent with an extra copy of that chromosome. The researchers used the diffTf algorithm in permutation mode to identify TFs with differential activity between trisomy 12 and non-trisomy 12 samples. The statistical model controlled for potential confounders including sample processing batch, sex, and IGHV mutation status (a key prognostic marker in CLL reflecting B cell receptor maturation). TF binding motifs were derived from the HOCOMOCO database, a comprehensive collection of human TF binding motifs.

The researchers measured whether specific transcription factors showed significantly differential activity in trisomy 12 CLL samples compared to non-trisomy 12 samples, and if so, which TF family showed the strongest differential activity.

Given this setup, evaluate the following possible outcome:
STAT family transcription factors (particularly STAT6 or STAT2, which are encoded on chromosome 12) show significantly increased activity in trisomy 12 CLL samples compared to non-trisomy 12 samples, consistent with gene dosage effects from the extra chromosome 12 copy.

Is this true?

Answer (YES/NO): NO